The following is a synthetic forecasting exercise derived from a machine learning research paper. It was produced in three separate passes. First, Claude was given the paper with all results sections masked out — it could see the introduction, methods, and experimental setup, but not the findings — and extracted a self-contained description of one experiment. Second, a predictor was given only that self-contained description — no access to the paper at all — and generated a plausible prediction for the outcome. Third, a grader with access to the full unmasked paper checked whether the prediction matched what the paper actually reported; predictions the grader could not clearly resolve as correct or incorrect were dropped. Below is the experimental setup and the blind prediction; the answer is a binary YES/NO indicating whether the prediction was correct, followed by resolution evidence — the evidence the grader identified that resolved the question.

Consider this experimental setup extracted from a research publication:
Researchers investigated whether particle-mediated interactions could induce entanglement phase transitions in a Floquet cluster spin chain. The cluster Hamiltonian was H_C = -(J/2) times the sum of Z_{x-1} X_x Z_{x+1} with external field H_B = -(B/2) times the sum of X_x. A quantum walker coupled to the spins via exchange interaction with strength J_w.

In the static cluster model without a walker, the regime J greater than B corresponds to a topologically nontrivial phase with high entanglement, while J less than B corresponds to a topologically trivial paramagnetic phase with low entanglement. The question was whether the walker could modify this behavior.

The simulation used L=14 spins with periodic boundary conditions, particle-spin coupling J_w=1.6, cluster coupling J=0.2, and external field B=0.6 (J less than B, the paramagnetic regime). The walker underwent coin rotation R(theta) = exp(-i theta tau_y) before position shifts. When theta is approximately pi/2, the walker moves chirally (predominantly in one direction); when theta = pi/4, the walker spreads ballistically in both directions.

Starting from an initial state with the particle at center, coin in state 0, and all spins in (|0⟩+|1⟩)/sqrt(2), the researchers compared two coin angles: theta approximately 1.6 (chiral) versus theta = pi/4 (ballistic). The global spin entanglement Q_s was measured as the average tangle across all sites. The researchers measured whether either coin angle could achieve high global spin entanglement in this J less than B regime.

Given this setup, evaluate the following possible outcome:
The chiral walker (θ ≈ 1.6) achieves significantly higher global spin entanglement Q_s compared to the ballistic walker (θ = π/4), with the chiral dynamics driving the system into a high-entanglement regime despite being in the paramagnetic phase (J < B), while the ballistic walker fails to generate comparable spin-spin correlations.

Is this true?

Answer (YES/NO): NO